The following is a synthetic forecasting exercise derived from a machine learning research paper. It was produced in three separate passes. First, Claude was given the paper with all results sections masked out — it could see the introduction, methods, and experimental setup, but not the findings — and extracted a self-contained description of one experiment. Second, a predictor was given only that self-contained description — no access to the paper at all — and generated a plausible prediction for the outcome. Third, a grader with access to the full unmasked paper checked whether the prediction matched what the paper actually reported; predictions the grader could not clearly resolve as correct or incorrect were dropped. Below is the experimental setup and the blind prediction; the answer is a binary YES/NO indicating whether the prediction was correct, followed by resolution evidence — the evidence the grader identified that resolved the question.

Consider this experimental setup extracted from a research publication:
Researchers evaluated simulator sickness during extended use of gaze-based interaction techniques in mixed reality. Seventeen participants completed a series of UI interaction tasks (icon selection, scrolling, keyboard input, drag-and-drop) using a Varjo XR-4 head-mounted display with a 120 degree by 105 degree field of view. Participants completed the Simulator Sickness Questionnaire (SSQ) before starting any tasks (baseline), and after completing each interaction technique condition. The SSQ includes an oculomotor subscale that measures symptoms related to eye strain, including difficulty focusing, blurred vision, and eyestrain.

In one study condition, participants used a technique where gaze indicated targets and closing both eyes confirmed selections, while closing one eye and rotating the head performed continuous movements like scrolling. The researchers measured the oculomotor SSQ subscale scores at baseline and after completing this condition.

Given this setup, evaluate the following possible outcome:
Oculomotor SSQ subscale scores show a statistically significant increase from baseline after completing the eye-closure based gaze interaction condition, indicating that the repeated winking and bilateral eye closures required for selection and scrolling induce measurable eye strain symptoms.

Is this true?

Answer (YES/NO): NO